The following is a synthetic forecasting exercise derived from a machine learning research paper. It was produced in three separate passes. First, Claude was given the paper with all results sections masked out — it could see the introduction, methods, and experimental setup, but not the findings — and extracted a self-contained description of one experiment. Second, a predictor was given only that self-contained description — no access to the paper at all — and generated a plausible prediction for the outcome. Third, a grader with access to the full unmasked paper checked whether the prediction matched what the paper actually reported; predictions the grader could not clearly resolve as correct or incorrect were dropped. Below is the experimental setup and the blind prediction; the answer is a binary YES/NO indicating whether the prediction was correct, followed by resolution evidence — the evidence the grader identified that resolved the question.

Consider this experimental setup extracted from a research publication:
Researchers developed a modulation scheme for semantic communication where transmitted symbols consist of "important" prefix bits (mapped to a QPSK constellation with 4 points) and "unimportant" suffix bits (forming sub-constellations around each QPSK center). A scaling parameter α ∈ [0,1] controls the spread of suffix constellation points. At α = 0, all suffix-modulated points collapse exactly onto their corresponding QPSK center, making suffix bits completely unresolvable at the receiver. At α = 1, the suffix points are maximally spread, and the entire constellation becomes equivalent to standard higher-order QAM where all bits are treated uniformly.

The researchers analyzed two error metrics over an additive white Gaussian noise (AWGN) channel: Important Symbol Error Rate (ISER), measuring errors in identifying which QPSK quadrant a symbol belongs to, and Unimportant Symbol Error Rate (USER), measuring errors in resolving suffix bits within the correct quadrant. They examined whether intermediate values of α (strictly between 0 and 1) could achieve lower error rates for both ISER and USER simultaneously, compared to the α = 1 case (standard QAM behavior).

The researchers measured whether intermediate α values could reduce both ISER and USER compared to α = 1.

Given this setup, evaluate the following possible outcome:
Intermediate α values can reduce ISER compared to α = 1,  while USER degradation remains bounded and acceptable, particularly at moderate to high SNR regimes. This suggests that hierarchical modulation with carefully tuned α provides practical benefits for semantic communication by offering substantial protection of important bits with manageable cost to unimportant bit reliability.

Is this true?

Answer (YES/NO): NO